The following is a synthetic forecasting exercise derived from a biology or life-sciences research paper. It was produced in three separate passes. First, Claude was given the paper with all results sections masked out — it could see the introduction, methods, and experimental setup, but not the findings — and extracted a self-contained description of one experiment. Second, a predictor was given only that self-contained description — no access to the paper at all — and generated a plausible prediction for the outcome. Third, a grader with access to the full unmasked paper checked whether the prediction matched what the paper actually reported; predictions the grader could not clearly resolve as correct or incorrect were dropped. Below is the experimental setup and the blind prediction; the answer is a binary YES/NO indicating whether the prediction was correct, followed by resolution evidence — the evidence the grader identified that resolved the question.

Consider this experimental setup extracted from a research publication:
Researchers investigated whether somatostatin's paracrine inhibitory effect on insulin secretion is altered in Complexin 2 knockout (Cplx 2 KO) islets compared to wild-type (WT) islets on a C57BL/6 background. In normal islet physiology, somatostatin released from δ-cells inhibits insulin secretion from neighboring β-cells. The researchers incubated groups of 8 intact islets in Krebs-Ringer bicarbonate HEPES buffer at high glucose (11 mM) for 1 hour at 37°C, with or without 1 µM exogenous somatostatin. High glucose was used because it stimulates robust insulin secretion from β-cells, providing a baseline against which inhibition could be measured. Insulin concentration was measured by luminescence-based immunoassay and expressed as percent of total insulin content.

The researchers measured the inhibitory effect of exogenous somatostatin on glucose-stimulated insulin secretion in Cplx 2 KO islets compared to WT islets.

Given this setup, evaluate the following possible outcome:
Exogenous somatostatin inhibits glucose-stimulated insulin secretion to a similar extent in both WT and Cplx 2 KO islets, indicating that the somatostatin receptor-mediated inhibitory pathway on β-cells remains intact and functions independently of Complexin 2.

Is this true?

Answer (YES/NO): NO